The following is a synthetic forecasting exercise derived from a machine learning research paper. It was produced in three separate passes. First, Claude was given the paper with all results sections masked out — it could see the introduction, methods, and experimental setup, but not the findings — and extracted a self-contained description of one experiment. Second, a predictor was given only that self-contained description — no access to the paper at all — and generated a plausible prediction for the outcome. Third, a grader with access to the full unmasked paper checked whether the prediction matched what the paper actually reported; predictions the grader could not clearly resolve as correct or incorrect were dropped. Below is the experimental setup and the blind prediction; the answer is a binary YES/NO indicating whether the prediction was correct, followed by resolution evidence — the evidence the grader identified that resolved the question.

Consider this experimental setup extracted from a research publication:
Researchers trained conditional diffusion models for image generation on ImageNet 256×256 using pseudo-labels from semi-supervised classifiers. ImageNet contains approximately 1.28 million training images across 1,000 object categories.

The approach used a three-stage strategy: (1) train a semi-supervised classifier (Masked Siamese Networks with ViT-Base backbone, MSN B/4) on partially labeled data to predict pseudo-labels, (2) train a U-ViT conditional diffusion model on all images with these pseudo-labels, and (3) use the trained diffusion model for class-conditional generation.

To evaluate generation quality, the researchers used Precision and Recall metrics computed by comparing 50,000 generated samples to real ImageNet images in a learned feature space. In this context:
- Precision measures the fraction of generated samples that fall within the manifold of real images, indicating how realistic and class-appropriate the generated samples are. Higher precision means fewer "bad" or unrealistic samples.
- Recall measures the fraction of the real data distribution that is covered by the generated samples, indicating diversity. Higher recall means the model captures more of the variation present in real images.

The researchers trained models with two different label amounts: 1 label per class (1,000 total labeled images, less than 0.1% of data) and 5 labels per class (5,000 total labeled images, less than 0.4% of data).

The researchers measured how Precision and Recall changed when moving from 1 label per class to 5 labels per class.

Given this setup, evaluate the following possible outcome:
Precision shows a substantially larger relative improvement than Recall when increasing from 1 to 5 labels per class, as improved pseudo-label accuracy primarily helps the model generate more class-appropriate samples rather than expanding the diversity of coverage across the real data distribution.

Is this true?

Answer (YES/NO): NO